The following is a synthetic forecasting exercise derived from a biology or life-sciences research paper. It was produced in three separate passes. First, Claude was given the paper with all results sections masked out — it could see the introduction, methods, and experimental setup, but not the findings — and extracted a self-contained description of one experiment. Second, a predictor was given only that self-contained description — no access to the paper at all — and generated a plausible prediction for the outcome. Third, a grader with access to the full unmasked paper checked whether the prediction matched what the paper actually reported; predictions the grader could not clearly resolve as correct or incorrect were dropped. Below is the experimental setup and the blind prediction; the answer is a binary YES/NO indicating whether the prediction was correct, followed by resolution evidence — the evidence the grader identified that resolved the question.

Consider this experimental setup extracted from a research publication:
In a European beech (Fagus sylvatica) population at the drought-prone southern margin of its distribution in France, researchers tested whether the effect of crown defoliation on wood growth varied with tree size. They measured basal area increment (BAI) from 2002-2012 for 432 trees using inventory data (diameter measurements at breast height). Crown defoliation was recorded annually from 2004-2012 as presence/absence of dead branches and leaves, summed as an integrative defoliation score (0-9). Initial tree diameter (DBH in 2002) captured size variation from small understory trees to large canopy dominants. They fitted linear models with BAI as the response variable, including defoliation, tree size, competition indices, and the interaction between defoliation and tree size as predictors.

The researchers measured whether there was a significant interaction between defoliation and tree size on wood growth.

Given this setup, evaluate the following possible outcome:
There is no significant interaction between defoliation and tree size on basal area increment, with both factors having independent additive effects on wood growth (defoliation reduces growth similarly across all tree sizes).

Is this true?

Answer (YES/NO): YES